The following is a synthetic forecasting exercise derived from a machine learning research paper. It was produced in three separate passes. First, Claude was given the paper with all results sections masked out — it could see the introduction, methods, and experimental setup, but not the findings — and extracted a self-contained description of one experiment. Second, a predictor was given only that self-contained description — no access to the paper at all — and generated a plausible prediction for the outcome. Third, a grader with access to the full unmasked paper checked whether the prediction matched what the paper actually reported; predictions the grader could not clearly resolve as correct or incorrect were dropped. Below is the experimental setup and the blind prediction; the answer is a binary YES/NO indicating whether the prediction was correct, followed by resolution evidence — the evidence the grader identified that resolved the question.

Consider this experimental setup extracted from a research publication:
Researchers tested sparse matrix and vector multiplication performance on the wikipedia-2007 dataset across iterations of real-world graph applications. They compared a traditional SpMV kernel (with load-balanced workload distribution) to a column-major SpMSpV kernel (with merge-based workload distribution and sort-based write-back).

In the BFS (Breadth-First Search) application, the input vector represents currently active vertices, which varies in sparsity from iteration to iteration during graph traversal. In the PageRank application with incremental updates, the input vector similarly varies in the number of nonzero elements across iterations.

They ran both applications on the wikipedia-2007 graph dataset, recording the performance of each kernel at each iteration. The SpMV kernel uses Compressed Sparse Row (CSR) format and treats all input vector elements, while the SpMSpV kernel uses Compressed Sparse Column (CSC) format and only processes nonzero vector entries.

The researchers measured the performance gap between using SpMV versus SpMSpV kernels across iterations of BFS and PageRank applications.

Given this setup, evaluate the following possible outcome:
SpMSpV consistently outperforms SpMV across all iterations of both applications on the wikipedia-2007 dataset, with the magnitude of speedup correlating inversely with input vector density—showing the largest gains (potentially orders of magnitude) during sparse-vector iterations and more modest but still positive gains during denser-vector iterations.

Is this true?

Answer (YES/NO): NO